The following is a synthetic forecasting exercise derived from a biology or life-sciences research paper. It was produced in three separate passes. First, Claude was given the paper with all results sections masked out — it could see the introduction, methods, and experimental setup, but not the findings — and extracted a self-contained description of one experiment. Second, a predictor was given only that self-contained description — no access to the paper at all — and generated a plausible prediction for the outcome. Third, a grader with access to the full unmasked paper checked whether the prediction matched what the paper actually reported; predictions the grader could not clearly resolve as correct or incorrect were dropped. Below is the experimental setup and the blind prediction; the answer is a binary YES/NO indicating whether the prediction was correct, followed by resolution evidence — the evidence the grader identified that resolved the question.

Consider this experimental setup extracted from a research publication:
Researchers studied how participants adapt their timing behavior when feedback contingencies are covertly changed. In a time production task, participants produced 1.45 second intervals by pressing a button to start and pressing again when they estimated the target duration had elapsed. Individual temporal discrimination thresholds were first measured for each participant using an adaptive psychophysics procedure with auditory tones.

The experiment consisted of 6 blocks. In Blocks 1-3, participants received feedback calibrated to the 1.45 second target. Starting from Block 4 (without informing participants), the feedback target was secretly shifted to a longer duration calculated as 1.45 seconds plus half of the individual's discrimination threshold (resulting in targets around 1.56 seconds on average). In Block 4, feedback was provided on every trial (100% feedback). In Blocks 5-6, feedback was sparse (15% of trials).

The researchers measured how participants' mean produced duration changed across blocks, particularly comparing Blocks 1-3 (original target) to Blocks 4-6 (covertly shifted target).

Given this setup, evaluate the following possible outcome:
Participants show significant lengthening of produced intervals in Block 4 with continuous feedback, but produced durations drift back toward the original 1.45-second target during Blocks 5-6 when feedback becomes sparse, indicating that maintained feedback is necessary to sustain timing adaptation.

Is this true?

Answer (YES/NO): NO